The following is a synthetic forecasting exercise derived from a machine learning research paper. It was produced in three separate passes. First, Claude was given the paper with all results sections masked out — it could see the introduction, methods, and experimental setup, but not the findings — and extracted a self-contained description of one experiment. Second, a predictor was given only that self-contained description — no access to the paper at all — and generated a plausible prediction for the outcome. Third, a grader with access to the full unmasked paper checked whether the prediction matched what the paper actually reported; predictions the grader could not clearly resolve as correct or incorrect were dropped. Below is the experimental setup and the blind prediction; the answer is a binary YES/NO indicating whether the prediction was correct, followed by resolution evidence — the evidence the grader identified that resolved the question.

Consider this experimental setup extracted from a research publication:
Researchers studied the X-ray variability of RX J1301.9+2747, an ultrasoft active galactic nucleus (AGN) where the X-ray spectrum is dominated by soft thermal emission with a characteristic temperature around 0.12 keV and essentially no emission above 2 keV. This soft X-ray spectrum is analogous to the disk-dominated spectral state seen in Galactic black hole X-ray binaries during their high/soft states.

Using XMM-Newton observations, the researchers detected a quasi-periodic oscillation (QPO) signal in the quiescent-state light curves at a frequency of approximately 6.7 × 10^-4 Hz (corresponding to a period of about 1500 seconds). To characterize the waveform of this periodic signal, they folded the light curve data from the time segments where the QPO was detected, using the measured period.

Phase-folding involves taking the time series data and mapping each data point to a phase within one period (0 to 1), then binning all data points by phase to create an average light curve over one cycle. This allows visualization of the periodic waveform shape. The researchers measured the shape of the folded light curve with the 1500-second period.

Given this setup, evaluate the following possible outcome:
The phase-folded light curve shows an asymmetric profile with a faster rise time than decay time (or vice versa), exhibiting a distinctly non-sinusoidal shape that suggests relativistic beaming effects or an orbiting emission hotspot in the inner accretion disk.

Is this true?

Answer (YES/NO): NO